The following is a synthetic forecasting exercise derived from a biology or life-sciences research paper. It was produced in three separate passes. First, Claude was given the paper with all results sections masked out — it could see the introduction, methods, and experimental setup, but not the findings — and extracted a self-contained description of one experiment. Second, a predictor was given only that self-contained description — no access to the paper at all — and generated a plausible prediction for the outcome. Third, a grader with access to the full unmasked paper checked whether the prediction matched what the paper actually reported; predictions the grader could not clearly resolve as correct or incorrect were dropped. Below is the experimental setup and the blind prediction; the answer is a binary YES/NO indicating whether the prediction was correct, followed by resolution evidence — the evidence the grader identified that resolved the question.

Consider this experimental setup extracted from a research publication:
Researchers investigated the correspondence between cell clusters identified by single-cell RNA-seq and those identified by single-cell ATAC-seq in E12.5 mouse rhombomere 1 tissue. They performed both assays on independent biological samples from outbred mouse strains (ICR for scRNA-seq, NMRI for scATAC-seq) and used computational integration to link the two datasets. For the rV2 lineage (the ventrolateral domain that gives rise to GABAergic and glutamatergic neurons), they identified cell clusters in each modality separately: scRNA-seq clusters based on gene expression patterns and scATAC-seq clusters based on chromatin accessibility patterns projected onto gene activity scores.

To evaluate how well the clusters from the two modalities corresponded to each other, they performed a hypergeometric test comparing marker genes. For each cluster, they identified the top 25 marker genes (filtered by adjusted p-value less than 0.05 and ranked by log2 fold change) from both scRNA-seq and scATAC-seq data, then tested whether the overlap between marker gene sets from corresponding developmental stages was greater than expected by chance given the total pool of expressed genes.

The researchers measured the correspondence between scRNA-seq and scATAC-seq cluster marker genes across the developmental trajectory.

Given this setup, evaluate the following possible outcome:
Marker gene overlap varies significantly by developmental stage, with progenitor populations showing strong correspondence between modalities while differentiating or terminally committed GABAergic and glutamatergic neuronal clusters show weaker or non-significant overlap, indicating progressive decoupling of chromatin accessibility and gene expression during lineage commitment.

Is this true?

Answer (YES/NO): NO